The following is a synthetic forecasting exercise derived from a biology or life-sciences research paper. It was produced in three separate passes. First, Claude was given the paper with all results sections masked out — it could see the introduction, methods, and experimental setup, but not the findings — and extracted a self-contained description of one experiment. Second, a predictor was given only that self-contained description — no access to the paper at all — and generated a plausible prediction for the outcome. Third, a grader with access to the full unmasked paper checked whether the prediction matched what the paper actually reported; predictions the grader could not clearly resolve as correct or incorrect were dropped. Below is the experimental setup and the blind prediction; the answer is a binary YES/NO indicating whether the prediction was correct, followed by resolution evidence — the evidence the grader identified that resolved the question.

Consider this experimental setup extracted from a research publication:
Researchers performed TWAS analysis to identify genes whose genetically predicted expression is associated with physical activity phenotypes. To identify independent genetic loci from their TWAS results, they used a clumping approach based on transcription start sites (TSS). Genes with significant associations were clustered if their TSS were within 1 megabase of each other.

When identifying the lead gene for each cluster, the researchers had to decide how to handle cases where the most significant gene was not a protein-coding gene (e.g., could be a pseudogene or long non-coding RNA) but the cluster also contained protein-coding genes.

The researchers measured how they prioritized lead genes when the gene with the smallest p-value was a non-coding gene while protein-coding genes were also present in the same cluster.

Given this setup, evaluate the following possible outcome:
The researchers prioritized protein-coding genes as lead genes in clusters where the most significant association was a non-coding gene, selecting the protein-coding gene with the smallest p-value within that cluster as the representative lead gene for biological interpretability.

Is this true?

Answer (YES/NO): YES